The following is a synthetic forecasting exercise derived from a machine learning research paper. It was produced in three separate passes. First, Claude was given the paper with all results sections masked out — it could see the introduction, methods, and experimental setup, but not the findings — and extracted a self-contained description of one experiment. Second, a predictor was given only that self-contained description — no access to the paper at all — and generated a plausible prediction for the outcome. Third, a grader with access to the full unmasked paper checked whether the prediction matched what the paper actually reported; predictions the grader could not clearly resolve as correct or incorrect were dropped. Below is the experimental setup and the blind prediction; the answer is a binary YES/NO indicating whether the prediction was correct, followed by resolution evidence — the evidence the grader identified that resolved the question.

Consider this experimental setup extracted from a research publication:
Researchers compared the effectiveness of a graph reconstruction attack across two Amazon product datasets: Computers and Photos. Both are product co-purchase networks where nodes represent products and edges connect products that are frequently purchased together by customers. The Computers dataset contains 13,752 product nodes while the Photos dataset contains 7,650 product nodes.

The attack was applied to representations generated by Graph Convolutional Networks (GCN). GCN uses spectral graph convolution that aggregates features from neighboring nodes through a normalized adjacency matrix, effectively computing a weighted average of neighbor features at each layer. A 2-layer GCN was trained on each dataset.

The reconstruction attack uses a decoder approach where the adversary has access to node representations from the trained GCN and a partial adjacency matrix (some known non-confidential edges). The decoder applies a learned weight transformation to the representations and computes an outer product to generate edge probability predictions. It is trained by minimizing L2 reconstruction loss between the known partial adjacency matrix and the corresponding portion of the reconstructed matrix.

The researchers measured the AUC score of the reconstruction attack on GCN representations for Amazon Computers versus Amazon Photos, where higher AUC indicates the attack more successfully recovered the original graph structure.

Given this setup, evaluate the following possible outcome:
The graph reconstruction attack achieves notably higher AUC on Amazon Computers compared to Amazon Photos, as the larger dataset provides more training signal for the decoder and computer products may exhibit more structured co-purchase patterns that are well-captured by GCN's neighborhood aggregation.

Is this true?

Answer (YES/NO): NO